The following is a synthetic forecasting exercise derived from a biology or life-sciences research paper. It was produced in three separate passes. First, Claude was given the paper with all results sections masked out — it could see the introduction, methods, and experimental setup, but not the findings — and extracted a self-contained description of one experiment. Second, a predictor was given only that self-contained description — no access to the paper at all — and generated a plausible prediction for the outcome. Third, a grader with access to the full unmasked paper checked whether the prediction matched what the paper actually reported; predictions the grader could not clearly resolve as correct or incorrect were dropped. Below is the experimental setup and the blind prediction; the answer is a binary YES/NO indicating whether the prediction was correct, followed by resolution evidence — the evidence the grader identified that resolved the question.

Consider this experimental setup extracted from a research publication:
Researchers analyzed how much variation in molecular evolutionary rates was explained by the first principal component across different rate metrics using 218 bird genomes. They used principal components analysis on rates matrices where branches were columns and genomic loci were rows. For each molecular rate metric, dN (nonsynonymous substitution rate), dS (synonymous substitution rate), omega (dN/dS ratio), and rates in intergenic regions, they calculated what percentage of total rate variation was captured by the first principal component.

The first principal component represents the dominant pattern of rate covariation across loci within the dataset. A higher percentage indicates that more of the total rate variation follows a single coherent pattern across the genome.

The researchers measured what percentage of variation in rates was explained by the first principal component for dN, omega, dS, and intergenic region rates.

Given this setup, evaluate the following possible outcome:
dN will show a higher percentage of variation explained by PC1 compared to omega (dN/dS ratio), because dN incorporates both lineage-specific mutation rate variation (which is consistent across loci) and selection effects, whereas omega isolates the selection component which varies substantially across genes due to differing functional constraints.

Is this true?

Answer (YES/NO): NO